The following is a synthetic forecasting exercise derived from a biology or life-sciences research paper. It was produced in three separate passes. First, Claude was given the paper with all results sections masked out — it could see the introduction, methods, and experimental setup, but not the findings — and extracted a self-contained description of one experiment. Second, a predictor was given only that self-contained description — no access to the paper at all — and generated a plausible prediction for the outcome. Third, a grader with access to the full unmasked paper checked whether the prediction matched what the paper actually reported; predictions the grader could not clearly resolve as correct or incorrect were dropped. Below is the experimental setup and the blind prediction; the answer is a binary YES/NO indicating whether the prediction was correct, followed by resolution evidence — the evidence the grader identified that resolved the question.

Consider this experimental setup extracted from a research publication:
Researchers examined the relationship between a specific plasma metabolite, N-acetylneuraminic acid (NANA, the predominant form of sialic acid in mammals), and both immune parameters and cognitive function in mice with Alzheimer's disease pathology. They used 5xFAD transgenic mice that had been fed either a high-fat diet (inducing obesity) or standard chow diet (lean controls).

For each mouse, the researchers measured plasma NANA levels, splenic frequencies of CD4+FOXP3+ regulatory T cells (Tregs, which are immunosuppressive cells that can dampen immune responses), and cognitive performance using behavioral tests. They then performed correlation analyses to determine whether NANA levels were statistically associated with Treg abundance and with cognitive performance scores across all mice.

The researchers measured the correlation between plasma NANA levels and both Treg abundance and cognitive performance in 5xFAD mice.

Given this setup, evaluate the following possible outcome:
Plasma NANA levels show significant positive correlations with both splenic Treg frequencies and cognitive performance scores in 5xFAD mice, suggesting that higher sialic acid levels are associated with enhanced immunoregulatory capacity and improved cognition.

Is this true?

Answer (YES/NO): NO